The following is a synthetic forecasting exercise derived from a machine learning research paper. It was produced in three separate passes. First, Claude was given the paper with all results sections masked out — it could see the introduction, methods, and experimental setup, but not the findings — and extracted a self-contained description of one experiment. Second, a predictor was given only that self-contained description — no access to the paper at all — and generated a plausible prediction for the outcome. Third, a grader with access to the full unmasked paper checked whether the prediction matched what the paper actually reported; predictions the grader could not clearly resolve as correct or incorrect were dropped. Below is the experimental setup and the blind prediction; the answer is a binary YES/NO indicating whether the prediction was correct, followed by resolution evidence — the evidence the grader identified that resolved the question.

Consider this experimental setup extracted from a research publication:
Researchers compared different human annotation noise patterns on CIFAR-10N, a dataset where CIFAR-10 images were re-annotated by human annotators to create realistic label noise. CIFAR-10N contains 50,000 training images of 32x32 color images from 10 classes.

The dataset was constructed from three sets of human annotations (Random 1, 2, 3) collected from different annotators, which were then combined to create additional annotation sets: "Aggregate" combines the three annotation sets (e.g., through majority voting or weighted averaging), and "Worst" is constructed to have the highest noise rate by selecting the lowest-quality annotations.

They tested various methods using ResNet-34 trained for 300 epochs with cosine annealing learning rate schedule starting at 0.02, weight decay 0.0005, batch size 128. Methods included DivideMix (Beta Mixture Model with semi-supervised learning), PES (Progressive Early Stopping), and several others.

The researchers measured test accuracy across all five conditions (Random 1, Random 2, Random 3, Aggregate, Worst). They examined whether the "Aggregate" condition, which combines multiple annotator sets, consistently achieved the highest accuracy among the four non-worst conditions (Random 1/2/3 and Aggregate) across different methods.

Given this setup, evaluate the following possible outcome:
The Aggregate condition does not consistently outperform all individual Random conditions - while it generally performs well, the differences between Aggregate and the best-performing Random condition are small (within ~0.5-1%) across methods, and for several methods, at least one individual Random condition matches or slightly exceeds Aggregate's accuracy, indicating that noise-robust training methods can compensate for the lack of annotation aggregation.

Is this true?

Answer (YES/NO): YES